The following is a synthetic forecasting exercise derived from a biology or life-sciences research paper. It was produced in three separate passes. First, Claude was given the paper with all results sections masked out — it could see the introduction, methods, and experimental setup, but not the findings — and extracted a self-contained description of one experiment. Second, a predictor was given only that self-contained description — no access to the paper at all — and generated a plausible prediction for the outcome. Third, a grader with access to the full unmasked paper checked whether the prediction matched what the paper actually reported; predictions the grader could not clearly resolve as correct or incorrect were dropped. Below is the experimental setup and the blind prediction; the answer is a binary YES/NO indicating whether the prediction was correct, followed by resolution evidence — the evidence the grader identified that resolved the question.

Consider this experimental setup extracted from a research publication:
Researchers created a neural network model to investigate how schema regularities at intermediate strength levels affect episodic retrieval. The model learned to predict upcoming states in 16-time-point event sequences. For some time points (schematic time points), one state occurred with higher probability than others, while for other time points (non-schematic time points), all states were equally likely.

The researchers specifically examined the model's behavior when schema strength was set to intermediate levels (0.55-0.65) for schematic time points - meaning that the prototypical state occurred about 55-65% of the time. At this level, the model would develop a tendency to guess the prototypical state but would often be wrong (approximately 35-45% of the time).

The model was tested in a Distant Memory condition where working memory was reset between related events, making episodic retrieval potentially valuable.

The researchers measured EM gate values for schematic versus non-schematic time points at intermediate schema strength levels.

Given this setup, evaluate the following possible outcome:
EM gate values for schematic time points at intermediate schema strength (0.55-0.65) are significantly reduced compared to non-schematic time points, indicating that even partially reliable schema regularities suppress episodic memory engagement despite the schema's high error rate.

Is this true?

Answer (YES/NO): NO